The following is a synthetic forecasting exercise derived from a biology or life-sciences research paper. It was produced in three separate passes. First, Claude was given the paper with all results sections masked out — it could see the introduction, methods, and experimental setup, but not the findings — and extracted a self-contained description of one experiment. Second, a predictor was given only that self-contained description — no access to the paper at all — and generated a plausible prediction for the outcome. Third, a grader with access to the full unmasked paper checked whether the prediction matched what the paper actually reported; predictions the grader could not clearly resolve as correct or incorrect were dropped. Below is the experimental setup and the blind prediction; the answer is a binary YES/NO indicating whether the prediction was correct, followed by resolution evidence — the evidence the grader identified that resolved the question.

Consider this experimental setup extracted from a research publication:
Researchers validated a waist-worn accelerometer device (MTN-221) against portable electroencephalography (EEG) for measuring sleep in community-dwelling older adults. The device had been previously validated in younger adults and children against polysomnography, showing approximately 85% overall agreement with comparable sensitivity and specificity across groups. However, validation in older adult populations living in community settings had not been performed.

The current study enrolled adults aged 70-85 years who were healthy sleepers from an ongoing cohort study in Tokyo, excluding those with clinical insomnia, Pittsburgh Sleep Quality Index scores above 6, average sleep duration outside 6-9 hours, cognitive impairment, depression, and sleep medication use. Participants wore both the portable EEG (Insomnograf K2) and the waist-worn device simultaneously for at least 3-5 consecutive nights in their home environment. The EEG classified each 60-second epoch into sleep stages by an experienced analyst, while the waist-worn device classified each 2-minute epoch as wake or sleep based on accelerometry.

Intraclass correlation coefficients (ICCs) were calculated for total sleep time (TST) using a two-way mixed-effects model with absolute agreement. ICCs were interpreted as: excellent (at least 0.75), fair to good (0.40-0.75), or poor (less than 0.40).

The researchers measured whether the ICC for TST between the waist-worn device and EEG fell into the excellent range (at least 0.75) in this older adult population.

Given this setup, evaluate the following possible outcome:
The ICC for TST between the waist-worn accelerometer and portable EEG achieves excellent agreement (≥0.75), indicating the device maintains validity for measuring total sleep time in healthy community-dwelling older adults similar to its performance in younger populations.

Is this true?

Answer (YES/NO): NO